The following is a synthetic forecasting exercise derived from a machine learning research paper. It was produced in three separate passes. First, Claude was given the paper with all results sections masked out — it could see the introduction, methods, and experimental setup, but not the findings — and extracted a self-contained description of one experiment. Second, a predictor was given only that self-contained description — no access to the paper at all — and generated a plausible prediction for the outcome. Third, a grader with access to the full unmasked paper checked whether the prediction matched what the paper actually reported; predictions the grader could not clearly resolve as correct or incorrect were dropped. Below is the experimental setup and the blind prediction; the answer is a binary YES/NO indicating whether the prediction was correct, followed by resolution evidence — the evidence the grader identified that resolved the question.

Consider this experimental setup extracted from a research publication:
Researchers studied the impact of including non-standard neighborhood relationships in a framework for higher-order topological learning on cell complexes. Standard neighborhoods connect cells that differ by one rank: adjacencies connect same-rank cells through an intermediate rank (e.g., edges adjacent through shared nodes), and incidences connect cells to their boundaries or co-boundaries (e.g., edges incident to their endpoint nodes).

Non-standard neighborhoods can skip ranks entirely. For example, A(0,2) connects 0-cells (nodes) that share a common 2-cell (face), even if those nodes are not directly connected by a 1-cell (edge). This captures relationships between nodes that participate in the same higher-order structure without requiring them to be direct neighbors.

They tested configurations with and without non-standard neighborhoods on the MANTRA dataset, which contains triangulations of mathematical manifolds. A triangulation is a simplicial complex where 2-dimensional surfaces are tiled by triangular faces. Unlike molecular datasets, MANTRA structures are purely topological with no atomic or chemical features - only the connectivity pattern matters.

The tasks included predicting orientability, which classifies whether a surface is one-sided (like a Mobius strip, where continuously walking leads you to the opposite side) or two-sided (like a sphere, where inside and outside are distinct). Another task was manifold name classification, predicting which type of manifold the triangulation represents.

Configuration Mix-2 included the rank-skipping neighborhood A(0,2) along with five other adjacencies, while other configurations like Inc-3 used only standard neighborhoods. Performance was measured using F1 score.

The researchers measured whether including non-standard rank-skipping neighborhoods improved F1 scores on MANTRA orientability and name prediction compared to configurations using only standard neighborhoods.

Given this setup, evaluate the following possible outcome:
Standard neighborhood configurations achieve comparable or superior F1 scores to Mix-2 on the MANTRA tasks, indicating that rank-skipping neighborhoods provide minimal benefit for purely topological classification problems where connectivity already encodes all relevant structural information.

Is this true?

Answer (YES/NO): NO